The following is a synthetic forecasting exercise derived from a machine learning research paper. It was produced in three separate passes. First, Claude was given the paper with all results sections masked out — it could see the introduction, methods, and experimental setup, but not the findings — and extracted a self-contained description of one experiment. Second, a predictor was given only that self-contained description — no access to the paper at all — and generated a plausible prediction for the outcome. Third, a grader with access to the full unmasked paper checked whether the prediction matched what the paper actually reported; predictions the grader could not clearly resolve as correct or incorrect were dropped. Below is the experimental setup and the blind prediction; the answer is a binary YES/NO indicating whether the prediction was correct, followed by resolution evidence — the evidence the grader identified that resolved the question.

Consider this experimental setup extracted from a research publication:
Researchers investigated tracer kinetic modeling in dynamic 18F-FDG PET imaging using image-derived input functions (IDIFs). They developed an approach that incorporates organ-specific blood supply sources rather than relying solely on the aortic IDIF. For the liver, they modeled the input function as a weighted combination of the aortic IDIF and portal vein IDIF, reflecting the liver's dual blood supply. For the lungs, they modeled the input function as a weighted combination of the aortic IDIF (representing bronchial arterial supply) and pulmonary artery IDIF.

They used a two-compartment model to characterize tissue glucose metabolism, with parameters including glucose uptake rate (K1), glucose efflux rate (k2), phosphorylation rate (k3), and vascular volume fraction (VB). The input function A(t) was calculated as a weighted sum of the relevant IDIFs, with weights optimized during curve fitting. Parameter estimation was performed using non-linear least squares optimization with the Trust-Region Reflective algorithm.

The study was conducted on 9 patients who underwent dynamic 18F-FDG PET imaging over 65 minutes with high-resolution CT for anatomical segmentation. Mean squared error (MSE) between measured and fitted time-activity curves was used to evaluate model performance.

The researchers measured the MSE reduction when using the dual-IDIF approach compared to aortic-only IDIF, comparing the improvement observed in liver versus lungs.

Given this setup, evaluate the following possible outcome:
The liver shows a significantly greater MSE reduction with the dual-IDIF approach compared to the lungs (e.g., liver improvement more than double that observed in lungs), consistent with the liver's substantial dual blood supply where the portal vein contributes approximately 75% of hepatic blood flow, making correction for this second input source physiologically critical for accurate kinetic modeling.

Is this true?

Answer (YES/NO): NO